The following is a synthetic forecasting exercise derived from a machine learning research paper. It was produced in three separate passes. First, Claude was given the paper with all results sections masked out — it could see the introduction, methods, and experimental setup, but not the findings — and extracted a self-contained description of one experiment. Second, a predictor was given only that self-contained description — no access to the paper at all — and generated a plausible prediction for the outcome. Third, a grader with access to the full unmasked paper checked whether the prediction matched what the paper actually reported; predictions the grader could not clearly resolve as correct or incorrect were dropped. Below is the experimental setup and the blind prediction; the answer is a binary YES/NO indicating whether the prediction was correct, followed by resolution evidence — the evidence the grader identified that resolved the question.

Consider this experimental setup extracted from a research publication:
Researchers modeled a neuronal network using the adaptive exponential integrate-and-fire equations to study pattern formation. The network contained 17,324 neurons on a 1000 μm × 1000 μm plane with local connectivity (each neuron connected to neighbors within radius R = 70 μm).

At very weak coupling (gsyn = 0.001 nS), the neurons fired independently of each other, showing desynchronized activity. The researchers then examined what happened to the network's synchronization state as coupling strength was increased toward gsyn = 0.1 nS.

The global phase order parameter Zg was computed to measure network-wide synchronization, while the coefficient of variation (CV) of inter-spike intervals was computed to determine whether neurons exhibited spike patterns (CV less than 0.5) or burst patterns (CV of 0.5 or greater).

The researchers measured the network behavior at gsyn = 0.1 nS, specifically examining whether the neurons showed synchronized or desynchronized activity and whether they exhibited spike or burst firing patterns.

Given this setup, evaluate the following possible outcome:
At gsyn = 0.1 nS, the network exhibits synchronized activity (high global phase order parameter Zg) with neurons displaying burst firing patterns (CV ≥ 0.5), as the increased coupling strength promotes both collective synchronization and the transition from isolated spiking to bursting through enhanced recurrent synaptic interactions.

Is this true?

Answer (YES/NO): NO